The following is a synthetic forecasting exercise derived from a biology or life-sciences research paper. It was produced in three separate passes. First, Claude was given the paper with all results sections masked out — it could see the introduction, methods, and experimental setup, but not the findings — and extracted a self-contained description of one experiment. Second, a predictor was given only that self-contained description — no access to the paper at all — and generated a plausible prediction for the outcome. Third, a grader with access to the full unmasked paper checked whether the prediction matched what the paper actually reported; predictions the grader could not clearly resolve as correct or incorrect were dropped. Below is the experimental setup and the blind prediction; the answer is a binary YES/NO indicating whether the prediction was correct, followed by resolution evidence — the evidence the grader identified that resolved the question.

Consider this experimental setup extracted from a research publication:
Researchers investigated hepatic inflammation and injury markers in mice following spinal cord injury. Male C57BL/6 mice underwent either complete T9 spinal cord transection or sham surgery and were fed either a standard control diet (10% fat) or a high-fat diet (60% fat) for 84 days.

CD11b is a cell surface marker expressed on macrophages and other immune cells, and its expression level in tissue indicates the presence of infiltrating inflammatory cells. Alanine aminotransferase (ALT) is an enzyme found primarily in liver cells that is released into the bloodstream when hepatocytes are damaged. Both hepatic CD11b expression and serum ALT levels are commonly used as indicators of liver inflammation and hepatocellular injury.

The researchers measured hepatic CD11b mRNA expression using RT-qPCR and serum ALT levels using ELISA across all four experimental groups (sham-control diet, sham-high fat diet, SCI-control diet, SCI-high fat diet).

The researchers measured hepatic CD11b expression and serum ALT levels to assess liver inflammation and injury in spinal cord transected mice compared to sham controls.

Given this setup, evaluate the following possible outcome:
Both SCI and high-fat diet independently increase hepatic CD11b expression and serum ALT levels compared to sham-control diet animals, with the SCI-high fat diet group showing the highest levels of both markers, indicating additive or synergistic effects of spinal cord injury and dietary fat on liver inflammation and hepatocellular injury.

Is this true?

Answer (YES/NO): NO